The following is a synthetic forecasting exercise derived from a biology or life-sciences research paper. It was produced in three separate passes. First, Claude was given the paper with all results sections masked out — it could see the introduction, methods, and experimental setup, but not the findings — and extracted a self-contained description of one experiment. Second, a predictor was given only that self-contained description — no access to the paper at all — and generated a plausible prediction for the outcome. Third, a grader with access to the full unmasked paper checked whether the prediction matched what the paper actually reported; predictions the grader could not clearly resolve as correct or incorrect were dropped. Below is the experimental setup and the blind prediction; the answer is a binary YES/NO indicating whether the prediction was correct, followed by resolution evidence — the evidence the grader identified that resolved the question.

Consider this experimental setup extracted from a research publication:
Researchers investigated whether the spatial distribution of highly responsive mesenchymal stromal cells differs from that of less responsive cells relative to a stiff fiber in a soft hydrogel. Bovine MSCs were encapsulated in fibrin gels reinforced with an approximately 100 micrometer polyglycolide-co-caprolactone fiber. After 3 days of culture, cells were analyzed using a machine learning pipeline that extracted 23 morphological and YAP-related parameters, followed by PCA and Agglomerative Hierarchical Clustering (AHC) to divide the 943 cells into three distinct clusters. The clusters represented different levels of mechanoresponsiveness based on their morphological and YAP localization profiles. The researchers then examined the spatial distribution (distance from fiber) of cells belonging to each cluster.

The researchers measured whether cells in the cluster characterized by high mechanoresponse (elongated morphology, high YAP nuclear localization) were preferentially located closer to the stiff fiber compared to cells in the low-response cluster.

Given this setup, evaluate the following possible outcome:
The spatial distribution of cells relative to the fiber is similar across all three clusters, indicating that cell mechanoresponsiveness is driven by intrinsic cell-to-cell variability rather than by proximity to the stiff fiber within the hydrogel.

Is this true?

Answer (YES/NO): NO